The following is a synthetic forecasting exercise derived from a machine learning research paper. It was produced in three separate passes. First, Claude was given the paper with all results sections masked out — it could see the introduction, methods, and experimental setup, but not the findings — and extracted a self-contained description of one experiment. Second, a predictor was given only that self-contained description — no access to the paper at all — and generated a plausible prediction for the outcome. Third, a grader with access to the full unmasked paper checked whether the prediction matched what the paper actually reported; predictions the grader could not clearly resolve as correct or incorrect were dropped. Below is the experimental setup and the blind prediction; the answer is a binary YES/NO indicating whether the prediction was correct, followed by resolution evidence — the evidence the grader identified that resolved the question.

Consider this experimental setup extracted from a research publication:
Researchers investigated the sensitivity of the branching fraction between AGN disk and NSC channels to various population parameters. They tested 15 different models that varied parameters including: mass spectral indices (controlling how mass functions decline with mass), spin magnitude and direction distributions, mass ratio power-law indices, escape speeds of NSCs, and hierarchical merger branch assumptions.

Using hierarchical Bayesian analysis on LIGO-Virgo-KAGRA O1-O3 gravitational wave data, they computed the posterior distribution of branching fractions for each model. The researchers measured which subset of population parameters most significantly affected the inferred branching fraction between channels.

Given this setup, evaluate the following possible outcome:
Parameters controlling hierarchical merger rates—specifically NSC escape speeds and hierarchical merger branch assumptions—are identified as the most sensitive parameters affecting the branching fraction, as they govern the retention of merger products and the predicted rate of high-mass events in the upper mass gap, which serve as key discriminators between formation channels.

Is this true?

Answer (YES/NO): NO